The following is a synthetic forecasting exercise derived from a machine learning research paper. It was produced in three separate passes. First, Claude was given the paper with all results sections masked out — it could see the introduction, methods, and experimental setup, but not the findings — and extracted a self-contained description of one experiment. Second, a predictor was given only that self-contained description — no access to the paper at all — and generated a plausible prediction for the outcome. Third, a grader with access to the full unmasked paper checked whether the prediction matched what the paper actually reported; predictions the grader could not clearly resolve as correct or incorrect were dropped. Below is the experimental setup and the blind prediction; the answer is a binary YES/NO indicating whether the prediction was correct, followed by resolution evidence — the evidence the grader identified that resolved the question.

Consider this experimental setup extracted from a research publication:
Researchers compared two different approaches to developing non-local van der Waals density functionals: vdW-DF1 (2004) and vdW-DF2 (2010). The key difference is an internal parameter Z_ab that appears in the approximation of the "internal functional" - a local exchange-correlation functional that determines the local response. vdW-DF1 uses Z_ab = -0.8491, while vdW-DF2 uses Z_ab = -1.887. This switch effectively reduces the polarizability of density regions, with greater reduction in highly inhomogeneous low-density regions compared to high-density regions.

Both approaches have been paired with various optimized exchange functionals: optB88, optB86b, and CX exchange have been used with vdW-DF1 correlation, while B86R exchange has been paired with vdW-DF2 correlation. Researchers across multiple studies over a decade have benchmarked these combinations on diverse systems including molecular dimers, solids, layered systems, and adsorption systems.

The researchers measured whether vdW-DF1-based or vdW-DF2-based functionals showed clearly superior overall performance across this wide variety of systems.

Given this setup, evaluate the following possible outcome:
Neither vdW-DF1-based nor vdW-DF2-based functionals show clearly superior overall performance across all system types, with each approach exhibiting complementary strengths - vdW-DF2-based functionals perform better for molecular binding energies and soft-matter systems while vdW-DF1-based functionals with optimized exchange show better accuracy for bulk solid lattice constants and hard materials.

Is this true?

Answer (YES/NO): NO